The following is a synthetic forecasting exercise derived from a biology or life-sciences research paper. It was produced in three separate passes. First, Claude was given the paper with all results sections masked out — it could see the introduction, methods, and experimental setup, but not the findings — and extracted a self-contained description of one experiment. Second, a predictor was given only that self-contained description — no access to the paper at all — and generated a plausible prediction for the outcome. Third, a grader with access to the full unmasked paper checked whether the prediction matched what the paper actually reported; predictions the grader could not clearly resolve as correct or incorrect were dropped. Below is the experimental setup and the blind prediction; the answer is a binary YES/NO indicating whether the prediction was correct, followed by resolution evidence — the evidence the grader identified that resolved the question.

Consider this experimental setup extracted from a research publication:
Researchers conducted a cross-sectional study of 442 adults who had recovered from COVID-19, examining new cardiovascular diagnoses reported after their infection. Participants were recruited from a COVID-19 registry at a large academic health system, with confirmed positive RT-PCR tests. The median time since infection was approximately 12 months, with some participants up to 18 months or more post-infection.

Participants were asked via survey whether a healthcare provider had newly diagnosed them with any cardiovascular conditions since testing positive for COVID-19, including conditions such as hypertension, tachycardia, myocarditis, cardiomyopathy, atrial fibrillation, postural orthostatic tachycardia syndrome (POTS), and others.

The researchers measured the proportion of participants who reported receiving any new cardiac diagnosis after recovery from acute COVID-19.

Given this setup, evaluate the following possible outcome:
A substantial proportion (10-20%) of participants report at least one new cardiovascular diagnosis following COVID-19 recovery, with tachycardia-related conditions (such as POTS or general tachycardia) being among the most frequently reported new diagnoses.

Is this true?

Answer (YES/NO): NO